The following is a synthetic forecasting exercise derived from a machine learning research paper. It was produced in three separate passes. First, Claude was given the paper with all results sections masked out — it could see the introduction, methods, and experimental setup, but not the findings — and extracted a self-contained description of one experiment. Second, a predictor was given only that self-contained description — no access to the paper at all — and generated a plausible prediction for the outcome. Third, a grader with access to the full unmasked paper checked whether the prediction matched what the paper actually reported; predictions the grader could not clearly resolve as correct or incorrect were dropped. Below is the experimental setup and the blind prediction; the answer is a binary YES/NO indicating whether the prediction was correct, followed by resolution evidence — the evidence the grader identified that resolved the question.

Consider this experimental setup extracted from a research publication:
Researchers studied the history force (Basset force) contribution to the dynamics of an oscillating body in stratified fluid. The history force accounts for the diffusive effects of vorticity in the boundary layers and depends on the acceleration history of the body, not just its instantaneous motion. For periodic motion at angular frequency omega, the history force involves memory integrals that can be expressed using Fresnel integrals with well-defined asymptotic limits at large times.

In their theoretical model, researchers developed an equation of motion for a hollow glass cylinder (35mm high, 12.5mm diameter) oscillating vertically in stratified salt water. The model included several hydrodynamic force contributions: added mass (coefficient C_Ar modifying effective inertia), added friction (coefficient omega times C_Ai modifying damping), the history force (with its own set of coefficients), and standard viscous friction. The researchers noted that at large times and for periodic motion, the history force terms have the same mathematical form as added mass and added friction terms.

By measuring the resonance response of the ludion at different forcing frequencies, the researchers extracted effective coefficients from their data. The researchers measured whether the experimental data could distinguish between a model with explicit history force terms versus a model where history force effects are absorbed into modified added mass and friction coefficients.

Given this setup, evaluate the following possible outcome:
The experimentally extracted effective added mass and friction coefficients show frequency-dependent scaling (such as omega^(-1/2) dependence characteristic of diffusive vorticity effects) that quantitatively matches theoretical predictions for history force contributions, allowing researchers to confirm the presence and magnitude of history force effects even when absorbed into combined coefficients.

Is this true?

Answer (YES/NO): NO